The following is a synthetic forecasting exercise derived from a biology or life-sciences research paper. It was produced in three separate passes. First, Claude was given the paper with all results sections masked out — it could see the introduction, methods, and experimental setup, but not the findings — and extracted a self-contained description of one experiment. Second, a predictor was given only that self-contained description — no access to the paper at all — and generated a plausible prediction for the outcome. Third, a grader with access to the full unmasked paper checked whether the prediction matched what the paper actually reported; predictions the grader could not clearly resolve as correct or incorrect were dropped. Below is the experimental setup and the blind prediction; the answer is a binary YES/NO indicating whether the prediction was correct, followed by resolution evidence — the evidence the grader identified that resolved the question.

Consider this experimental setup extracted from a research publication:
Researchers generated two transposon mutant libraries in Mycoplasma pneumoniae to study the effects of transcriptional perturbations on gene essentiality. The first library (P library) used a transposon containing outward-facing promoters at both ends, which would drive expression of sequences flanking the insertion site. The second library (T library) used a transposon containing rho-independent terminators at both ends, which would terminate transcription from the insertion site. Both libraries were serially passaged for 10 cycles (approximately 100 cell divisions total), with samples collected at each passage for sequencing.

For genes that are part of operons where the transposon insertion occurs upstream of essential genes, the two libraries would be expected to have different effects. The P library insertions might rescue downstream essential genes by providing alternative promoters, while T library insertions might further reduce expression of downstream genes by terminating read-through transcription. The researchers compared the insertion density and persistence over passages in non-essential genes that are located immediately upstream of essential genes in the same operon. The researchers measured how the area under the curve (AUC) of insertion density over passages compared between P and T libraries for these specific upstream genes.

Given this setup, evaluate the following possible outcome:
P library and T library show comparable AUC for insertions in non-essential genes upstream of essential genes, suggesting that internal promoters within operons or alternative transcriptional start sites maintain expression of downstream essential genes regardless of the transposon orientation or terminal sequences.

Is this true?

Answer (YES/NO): NO